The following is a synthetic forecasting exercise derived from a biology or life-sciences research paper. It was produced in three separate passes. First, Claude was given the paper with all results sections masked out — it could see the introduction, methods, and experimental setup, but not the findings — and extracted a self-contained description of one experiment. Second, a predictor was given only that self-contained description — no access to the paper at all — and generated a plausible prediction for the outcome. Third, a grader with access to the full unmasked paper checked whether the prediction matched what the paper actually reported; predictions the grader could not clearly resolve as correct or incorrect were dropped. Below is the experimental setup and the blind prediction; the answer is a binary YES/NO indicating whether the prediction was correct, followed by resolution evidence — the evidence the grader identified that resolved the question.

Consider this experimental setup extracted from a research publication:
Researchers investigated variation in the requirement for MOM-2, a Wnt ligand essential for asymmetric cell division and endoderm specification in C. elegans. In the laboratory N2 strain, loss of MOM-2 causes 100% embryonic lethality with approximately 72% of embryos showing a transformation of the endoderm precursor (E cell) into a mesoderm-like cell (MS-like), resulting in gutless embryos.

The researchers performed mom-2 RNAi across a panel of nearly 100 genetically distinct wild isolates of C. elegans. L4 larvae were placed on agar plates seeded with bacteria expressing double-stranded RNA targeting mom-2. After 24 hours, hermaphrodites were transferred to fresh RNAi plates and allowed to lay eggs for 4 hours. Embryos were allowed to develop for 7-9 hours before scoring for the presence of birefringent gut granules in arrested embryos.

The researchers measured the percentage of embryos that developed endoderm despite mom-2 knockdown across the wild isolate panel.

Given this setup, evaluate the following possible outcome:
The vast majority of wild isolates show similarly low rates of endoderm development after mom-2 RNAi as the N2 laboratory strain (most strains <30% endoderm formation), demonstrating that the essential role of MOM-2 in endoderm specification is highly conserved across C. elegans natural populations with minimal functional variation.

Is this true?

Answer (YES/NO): NO